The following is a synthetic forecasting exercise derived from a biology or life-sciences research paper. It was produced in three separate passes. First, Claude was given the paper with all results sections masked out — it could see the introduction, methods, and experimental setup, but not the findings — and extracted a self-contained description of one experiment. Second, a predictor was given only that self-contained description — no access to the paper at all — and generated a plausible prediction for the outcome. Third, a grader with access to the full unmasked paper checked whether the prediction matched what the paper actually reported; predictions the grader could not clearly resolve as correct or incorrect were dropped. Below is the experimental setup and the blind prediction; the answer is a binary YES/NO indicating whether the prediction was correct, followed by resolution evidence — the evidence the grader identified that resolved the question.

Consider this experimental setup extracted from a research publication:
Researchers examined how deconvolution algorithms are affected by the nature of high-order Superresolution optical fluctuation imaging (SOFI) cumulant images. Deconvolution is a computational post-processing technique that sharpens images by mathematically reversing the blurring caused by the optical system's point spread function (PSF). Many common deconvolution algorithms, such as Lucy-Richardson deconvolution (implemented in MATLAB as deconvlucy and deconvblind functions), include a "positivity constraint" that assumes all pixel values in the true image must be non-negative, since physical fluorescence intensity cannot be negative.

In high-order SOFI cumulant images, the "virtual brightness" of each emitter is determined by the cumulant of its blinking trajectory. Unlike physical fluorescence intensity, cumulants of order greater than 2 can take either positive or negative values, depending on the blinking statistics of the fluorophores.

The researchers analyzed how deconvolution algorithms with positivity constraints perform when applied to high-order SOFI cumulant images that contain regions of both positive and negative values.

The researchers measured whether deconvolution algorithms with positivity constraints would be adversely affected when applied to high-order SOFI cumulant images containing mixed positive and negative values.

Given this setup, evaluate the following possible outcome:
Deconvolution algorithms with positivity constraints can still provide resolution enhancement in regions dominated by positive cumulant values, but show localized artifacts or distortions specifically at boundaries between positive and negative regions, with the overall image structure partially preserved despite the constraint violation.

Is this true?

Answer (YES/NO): NO